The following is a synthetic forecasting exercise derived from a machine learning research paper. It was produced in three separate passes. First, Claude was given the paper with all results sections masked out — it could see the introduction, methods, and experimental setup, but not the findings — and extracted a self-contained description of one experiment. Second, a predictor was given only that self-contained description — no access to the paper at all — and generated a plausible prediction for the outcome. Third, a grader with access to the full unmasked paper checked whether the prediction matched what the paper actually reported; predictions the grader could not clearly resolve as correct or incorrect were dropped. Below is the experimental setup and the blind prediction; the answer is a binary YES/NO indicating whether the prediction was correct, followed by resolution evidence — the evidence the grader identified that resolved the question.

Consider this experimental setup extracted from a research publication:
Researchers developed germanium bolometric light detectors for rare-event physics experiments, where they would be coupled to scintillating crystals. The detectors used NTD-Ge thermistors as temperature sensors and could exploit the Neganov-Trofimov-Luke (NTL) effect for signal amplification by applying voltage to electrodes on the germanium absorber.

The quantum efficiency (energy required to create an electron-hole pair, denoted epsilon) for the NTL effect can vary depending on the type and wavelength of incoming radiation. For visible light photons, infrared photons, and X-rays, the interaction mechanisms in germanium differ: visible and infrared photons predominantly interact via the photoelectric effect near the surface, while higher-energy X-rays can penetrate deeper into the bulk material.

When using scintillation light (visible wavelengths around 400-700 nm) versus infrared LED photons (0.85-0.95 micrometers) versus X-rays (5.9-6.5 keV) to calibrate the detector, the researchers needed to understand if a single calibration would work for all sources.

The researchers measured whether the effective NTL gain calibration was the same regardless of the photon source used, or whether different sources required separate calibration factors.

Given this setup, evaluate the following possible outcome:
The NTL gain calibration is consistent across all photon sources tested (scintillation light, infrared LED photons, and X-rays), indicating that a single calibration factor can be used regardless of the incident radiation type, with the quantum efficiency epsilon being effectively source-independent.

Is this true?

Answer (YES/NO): NO